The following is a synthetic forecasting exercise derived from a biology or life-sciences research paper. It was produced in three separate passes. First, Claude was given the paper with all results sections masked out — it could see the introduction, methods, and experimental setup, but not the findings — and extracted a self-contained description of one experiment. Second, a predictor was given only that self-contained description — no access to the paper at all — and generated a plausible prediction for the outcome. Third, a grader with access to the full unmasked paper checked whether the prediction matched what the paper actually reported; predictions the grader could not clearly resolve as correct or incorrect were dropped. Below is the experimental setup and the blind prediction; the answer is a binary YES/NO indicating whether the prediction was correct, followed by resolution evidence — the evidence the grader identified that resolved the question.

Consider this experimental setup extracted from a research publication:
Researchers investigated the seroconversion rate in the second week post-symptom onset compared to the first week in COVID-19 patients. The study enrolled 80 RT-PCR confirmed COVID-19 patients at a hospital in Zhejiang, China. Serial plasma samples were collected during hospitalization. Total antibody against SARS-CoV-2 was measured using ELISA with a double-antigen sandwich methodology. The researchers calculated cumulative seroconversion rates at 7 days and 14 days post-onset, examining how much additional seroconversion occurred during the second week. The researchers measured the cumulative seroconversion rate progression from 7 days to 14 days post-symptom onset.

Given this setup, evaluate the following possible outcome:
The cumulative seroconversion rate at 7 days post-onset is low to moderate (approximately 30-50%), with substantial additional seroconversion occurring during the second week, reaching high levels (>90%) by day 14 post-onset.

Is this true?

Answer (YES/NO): NO